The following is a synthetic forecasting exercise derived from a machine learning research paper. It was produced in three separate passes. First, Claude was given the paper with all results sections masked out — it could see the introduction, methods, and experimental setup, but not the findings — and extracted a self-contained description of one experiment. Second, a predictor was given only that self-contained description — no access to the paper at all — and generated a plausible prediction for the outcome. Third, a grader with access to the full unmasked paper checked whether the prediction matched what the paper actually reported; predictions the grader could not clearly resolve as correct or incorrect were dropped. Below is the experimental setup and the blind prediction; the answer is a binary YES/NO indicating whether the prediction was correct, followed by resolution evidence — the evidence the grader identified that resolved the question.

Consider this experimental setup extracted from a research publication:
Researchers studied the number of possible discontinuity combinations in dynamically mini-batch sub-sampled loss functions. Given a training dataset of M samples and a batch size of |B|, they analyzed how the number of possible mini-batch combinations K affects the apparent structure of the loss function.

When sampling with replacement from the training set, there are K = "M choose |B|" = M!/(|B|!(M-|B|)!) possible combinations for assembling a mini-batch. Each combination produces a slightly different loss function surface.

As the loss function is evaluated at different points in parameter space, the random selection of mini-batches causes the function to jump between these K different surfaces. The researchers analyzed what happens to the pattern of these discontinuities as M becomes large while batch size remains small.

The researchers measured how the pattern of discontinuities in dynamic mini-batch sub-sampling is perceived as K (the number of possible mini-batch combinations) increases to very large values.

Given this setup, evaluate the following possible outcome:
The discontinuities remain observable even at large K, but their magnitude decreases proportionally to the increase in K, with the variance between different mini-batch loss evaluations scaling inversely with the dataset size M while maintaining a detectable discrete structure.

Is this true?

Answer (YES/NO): NO